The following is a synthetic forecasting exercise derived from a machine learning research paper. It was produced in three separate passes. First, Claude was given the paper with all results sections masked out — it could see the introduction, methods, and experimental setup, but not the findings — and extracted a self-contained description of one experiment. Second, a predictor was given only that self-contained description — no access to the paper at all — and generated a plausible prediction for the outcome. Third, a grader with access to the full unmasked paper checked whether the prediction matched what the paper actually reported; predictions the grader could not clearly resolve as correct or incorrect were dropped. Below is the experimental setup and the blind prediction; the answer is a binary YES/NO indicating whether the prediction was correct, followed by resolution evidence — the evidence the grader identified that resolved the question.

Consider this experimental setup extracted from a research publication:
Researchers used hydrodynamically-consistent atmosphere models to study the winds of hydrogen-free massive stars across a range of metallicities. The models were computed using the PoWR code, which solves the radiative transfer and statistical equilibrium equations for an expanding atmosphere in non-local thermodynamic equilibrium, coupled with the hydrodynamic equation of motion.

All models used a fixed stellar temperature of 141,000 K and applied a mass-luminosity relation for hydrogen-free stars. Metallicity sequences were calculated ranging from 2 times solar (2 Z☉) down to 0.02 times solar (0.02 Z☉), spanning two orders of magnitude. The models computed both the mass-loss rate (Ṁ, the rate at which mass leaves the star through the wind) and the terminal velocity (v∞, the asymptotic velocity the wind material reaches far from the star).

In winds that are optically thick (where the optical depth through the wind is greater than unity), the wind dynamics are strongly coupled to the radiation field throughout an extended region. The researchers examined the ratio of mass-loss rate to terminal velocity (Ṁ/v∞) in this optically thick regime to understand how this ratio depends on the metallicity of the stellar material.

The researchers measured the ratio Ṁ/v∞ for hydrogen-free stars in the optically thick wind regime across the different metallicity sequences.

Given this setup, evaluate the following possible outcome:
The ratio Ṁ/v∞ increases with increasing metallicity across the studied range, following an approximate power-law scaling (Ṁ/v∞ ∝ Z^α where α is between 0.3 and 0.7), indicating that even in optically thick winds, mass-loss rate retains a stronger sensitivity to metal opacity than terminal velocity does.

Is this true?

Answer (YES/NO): NO